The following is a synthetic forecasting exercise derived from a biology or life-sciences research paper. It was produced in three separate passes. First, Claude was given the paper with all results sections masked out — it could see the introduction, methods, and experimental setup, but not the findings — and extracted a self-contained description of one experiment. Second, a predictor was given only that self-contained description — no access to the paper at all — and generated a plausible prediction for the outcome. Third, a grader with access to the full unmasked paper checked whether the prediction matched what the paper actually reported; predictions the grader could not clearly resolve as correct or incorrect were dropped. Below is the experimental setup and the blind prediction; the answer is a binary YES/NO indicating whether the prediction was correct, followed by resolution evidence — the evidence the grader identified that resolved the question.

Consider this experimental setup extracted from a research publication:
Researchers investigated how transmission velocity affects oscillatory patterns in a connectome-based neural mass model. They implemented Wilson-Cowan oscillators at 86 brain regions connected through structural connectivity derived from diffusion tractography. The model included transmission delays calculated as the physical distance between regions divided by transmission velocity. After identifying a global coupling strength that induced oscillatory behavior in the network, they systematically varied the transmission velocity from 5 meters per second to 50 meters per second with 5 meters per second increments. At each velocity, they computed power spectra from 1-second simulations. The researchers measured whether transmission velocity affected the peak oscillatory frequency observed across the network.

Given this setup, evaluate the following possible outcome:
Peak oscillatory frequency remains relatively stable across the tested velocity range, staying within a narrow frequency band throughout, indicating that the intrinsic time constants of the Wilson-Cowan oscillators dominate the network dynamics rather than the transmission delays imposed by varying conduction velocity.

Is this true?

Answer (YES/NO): YES